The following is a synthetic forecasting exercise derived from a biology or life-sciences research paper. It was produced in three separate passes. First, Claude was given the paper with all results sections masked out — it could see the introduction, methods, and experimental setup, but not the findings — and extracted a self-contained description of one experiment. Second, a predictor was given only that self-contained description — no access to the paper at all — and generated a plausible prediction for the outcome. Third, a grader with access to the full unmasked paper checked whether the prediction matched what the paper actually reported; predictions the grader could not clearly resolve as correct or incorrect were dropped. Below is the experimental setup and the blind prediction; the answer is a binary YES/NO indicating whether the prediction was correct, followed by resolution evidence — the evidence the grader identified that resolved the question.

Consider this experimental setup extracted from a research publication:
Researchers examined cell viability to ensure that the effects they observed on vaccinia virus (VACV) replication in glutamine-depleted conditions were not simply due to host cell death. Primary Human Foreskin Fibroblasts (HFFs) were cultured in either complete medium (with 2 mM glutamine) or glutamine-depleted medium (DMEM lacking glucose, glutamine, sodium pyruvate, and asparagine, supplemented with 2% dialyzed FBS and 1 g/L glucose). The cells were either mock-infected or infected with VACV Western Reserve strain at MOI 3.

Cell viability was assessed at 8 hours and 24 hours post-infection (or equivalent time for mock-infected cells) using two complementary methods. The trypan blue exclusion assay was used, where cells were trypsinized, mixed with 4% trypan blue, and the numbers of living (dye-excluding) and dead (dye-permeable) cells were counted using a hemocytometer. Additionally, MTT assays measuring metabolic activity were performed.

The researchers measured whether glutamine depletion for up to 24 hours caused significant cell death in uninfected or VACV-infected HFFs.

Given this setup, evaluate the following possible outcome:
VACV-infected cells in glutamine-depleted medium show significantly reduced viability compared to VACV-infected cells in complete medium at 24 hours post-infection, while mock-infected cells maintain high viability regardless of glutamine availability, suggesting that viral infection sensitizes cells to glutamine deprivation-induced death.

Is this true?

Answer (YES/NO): NO